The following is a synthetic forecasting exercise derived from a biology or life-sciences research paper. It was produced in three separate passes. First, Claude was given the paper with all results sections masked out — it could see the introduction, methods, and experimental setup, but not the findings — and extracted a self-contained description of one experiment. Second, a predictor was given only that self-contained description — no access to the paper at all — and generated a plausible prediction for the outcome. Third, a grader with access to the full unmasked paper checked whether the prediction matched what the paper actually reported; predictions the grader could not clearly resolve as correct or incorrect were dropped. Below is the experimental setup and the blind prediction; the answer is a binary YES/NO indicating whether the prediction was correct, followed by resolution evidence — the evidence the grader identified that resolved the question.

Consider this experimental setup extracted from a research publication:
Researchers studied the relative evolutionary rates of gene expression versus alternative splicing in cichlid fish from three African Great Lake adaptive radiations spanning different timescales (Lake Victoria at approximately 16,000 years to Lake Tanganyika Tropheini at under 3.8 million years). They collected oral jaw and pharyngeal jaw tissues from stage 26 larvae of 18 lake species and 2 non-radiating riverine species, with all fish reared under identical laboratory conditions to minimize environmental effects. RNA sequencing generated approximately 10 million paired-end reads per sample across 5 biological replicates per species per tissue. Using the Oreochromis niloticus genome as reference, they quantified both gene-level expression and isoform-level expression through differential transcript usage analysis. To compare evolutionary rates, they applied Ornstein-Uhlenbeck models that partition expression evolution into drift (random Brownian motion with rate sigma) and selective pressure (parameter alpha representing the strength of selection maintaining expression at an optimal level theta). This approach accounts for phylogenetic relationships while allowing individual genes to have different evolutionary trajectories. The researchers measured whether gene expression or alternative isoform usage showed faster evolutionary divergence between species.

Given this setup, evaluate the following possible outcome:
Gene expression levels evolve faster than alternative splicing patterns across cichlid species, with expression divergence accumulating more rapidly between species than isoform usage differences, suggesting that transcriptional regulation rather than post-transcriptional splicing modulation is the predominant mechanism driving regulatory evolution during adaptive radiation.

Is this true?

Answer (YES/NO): NO